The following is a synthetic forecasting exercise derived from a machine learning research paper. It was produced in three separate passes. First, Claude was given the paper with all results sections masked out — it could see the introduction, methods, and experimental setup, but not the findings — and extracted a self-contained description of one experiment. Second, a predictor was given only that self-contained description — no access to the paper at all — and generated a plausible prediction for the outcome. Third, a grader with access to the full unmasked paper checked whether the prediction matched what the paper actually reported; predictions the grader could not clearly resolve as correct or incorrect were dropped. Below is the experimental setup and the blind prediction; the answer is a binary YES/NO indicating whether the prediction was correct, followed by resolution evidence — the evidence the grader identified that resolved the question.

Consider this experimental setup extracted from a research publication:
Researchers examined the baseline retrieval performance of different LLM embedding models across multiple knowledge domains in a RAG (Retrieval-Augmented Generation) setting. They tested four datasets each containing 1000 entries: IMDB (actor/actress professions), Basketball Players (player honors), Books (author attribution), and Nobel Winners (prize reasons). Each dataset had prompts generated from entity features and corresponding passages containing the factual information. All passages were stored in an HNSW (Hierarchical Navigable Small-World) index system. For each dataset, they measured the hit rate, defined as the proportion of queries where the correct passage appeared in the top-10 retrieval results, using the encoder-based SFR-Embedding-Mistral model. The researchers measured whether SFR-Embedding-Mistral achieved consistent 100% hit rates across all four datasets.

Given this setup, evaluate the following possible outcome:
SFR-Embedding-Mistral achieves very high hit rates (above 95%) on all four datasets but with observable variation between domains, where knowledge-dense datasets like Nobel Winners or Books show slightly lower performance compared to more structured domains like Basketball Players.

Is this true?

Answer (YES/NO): NO